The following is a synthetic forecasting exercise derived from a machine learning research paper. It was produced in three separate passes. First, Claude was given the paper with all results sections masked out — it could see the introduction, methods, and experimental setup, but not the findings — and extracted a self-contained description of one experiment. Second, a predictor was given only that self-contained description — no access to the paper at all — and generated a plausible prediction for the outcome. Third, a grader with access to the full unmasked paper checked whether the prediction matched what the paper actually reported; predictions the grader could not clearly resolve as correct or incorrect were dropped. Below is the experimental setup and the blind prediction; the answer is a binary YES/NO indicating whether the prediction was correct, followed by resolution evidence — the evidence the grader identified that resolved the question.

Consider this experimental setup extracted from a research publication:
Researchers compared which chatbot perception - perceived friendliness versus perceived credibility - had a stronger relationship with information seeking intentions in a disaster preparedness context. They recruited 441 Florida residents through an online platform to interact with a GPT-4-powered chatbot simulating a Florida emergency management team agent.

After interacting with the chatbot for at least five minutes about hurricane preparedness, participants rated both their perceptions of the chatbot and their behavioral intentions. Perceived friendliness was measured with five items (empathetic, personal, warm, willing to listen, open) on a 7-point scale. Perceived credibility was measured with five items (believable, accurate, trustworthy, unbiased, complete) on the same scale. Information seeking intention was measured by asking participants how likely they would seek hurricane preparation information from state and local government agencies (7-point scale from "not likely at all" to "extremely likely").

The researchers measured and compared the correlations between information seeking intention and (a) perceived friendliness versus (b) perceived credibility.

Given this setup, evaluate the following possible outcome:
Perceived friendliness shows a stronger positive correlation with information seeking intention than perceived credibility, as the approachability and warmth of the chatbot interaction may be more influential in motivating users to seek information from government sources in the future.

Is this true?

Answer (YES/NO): NO